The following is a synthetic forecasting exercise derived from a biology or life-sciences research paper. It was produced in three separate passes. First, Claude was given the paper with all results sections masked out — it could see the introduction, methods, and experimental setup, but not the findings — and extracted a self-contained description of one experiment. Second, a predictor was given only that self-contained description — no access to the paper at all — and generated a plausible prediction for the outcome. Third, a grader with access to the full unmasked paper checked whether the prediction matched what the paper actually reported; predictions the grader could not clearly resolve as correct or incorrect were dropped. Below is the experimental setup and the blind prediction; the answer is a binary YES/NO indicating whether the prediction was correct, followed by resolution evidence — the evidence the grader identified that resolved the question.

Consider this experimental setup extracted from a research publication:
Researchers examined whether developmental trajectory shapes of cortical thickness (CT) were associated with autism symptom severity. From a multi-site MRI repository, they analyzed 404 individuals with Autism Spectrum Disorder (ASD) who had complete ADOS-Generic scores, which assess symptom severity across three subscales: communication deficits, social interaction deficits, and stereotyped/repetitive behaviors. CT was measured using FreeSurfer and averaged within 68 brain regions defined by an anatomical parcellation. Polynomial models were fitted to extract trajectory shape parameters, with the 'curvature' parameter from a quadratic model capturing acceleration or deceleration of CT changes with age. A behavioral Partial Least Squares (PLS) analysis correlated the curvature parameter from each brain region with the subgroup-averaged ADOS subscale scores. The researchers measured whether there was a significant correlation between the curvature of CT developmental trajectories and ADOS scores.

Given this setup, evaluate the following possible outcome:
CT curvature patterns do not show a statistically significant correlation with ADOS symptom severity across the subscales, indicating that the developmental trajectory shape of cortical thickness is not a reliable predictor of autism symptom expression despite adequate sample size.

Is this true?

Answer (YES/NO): NO